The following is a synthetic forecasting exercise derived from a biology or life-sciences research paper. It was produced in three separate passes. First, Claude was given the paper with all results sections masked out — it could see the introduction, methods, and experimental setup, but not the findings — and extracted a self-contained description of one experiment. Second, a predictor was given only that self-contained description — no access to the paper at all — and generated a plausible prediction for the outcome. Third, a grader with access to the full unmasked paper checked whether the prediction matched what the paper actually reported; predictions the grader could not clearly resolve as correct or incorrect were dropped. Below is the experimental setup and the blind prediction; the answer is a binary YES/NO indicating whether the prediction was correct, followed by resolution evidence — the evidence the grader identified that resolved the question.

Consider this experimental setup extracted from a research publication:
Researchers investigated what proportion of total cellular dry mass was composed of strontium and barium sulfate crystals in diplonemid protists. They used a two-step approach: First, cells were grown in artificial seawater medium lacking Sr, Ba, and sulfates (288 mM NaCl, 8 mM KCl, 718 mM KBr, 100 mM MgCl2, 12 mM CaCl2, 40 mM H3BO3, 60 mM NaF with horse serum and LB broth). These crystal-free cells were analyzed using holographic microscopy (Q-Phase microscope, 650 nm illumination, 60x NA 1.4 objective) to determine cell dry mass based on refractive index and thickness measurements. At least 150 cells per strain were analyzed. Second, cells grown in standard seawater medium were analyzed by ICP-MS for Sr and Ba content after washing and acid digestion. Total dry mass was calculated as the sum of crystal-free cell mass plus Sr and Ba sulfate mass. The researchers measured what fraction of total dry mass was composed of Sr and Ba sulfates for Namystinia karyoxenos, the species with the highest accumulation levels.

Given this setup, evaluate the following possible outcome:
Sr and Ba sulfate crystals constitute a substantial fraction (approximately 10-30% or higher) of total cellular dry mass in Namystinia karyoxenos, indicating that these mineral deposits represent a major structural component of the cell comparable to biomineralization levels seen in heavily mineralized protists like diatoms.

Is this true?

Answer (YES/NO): YES